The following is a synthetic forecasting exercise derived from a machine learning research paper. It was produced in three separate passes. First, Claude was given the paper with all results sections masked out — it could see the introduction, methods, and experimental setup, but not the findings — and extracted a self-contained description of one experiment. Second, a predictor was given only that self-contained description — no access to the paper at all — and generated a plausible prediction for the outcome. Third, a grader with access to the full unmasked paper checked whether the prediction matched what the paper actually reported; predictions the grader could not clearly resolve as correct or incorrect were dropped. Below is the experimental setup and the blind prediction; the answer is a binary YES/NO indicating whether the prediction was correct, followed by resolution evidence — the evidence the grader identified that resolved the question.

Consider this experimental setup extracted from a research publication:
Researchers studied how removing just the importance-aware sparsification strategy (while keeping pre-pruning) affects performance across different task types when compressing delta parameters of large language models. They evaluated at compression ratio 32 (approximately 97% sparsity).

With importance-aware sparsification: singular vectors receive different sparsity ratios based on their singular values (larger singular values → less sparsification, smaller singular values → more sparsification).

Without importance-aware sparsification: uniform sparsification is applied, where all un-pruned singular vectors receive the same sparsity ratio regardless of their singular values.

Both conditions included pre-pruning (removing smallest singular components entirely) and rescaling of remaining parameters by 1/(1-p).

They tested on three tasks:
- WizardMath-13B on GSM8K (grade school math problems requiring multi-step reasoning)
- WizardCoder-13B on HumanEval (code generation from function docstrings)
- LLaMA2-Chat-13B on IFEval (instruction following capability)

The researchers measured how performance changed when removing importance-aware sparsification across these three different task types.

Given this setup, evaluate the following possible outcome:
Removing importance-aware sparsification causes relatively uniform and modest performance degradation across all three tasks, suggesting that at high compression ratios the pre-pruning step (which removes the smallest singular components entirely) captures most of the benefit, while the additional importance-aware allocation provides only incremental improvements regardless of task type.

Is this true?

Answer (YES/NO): NO